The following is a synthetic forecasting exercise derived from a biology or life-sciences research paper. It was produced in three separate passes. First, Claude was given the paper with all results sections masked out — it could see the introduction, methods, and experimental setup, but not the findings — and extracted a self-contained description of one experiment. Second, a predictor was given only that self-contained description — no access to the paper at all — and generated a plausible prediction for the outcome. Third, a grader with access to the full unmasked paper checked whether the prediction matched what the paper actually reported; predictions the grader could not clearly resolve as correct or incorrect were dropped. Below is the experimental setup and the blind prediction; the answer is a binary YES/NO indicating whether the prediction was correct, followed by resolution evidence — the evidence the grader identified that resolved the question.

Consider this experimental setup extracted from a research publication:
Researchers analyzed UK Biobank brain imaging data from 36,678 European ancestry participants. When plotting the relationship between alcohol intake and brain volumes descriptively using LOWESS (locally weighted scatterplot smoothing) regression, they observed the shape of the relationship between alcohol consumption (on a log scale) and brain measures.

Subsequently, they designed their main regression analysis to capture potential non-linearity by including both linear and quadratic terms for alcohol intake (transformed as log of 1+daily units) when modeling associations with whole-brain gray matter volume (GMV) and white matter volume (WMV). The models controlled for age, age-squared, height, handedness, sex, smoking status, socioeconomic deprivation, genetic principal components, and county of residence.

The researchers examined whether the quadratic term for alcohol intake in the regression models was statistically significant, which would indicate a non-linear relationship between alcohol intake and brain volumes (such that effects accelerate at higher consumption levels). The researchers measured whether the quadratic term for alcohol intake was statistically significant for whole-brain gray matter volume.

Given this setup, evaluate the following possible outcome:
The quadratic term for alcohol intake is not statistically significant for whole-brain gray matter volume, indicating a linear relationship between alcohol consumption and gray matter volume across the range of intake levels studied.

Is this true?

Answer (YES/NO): NO